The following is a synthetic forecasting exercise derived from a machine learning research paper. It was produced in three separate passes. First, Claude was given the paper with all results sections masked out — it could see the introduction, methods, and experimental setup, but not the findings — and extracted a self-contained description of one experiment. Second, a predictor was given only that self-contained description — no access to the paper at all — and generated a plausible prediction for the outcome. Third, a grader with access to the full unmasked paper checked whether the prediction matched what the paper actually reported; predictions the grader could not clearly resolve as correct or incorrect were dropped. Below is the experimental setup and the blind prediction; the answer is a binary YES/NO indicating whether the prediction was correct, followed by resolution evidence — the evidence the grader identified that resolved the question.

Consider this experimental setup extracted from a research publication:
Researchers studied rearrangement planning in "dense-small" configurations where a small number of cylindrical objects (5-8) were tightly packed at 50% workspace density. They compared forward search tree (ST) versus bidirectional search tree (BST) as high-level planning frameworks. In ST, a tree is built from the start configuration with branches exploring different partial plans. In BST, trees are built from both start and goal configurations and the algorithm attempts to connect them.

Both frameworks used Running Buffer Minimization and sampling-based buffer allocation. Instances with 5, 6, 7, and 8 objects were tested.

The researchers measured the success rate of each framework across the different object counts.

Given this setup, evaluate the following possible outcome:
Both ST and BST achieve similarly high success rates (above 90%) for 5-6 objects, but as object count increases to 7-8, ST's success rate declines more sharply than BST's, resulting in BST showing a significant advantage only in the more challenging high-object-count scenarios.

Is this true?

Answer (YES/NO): NO